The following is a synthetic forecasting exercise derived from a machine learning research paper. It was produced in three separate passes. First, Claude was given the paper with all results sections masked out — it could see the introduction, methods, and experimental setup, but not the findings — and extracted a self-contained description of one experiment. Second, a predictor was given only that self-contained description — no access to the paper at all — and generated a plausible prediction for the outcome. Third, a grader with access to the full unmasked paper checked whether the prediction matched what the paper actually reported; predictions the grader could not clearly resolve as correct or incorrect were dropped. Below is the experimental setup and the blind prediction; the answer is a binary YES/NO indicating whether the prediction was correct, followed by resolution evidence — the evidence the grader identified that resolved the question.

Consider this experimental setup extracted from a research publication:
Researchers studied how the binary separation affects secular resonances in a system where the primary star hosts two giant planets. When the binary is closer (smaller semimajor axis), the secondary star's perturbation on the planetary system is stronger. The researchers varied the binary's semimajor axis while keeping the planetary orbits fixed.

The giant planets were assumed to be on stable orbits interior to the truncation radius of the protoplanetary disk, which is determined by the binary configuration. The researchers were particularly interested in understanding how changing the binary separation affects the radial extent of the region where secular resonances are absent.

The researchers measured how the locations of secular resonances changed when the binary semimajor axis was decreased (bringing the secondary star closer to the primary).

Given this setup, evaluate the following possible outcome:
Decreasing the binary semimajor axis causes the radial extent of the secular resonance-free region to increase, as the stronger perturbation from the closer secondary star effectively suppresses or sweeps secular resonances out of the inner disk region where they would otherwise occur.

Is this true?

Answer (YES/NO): YES